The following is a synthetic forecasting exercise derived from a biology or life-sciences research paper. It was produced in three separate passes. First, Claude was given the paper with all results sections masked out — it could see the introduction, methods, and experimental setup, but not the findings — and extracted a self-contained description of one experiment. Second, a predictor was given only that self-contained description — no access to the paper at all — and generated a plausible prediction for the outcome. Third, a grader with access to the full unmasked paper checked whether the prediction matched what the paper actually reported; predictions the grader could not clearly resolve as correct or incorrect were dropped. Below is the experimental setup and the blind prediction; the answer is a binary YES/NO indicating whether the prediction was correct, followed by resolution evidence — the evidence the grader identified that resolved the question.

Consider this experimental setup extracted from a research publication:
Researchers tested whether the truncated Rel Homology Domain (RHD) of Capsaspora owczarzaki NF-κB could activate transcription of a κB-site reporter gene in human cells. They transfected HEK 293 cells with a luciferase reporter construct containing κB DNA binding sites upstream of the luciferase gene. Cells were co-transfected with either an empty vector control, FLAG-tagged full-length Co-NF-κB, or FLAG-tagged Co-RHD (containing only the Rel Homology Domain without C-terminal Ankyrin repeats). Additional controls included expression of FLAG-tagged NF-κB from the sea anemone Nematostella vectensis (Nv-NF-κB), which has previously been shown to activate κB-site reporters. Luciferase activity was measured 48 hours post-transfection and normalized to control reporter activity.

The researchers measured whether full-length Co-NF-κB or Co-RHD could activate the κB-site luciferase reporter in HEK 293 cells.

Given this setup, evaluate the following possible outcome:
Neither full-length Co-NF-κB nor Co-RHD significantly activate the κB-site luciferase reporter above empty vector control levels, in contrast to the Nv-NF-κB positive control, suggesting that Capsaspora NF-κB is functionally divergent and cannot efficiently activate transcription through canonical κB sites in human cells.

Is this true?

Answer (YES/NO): NO